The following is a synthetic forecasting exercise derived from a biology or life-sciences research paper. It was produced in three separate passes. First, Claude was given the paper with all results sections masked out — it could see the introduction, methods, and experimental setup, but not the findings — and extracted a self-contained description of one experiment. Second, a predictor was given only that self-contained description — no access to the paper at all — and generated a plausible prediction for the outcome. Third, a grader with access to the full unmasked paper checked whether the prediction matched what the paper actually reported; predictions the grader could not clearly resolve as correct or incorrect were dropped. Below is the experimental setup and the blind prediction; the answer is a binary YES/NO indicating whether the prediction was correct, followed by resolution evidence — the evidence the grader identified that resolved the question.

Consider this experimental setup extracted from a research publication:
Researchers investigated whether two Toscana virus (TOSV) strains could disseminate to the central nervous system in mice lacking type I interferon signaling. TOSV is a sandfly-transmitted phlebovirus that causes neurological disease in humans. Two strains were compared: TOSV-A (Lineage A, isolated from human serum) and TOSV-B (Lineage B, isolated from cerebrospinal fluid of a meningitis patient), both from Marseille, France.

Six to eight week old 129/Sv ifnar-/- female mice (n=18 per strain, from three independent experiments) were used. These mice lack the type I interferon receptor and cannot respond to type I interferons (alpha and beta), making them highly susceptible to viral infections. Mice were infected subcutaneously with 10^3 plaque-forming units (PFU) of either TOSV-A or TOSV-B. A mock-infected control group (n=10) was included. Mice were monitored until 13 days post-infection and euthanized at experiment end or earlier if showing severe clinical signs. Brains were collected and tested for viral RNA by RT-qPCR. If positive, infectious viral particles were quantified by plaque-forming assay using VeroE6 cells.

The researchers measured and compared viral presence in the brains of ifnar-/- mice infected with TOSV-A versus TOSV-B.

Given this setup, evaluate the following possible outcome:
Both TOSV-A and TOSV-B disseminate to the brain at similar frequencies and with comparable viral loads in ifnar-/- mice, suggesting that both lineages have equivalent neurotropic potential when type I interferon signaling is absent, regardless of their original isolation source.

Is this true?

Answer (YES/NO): NO